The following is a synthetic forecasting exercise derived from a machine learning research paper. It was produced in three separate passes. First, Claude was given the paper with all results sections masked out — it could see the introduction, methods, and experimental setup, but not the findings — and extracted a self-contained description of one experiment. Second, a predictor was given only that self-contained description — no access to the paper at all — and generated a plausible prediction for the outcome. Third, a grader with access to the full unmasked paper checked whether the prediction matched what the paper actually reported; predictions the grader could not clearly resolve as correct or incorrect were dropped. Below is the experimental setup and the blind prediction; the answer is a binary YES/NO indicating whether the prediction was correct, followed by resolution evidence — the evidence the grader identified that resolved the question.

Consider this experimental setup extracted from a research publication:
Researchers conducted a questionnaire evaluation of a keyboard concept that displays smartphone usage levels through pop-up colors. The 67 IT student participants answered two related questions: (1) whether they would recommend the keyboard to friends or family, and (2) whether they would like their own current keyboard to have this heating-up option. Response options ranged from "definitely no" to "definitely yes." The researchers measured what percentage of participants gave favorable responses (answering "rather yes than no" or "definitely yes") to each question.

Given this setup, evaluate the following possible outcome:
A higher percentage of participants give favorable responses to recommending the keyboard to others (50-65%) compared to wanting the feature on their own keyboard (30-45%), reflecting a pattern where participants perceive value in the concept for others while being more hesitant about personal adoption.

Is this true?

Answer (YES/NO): YES